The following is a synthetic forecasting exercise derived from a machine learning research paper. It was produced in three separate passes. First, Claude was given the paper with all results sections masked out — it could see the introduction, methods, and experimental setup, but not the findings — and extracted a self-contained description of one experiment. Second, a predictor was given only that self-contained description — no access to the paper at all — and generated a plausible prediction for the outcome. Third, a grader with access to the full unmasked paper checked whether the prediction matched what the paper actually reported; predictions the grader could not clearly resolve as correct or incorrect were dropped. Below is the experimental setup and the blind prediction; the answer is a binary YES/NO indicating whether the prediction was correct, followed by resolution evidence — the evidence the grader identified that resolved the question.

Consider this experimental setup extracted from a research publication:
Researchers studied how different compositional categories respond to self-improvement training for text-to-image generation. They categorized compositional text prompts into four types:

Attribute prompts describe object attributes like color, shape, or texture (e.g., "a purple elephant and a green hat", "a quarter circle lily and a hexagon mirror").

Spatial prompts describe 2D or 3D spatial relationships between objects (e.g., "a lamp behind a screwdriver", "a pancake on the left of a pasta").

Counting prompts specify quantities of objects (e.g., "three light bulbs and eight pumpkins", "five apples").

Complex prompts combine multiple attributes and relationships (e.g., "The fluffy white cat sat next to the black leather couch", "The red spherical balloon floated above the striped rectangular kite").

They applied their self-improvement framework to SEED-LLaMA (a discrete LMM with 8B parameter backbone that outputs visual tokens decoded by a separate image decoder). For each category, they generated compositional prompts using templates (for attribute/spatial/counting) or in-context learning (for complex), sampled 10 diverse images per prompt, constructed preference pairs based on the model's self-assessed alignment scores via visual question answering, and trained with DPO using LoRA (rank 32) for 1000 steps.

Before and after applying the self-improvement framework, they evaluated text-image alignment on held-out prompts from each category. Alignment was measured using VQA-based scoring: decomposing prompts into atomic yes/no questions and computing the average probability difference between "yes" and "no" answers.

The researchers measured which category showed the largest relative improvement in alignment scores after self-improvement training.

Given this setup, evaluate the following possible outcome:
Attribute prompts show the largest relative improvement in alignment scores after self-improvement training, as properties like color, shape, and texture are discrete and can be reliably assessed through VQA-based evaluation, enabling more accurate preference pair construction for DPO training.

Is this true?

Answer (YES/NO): YES